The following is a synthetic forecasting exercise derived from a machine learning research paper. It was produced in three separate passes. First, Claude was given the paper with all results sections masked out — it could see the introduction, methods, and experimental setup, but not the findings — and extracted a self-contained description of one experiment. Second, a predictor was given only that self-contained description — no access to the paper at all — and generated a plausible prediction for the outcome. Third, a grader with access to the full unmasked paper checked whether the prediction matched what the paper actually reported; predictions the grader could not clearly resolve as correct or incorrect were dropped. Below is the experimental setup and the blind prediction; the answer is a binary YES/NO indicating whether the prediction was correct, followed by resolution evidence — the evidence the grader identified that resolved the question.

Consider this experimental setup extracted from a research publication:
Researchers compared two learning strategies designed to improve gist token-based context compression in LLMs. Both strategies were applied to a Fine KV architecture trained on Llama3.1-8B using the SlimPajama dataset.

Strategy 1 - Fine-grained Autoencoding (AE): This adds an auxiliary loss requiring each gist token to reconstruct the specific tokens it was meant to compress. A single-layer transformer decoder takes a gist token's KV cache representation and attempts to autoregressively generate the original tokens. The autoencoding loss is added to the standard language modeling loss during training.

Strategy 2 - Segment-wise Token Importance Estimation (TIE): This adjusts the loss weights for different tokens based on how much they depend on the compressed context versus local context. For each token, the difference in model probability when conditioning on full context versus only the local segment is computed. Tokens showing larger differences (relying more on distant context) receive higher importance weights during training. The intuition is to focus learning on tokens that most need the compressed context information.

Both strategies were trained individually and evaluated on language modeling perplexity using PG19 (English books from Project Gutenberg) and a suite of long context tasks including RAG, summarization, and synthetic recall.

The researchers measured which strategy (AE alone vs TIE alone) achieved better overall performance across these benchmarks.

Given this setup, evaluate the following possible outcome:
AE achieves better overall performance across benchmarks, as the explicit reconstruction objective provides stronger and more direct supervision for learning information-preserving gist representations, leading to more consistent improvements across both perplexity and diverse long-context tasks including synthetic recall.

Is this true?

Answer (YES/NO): NO